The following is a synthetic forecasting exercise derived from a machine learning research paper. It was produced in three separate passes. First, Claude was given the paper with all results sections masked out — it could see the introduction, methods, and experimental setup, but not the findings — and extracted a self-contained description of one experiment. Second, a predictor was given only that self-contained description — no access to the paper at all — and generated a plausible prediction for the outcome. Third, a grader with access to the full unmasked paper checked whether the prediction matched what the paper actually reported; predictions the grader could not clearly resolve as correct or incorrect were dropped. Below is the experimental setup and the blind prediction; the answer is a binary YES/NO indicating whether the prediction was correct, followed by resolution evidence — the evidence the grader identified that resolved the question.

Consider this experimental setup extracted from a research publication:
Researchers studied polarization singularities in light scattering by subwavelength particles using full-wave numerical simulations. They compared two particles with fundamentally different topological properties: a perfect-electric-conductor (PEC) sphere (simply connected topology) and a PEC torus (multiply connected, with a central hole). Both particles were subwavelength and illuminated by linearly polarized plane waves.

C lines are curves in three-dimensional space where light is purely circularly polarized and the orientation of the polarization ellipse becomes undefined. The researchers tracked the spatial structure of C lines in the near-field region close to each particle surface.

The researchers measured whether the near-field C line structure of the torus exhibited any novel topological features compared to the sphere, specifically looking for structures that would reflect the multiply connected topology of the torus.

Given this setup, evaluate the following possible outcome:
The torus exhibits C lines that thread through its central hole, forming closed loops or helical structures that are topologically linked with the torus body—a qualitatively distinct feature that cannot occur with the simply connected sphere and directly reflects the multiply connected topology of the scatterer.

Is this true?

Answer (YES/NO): NO